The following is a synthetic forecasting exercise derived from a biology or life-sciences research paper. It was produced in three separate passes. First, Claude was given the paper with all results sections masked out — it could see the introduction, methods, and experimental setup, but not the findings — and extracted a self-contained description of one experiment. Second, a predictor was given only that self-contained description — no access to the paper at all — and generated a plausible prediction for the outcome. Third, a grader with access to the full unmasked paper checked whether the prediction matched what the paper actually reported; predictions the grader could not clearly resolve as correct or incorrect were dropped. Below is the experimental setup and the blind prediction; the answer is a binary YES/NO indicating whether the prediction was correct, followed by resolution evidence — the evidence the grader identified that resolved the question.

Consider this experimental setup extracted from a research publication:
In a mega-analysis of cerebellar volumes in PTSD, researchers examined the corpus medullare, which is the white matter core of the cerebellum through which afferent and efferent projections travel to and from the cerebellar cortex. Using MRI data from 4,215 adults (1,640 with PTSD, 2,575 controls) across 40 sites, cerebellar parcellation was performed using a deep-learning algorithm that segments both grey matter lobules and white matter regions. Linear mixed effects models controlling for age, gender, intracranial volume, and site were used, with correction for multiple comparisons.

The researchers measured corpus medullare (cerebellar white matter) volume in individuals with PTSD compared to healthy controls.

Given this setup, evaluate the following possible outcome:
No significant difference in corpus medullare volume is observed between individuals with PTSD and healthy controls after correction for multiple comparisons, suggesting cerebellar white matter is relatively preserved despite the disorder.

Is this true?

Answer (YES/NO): NO